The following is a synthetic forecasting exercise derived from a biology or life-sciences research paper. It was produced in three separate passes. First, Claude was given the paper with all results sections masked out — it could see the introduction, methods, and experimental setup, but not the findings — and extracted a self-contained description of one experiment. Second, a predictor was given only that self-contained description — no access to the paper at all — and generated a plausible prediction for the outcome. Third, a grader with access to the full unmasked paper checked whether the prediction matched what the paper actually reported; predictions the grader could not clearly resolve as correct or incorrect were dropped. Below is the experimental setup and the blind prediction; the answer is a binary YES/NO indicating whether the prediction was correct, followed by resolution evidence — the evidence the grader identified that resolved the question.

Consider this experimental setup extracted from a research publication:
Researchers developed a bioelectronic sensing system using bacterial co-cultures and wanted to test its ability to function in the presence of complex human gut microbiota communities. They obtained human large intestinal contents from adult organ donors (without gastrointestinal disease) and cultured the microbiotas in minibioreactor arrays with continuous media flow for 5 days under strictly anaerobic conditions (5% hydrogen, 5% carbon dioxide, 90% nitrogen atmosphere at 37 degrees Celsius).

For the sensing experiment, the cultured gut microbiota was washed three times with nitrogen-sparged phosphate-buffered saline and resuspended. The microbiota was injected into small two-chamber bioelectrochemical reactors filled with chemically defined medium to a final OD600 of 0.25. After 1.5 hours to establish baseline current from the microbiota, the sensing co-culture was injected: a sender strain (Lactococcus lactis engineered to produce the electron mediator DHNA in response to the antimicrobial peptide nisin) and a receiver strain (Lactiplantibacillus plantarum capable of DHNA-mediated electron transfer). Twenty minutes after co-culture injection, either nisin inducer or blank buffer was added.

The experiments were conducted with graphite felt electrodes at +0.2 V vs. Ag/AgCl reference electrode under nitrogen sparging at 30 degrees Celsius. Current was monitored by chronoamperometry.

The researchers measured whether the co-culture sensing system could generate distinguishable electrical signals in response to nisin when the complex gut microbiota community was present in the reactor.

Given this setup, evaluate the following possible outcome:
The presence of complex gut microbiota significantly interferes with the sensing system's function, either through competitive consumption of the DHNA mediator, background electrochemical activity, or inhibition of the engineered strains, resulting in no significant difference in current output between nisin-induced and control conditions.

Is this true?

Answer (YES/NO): NO